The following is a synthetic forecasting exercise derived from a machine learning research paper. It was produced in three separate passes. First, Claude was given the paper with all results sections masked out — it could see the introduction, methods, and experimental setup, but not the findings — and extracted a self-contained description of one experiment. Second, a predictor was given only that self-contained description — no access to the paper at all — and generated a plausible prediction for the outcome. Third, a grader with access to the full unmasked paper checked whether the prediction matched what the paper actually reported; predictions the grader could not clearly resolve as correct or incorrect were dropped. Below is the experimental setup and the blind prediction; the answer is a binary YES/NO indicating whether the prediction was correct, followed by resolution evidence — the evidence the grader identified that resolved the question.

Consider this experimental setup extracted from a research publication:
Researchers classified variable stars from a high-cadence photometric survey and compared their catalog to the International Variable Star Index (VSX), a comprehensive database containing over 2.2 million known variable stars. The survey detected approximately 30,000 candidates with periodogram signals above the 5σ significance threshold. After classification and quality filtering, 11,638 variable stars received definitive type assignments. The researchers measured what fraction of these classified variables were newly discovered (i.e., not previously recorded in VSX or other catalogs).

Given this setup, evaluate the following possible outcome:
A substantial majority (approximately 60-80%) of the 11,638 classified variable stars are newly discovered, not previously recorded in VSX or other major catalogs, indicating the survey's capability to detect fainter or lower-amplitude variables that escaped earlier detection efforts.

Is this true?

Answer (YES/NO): NO